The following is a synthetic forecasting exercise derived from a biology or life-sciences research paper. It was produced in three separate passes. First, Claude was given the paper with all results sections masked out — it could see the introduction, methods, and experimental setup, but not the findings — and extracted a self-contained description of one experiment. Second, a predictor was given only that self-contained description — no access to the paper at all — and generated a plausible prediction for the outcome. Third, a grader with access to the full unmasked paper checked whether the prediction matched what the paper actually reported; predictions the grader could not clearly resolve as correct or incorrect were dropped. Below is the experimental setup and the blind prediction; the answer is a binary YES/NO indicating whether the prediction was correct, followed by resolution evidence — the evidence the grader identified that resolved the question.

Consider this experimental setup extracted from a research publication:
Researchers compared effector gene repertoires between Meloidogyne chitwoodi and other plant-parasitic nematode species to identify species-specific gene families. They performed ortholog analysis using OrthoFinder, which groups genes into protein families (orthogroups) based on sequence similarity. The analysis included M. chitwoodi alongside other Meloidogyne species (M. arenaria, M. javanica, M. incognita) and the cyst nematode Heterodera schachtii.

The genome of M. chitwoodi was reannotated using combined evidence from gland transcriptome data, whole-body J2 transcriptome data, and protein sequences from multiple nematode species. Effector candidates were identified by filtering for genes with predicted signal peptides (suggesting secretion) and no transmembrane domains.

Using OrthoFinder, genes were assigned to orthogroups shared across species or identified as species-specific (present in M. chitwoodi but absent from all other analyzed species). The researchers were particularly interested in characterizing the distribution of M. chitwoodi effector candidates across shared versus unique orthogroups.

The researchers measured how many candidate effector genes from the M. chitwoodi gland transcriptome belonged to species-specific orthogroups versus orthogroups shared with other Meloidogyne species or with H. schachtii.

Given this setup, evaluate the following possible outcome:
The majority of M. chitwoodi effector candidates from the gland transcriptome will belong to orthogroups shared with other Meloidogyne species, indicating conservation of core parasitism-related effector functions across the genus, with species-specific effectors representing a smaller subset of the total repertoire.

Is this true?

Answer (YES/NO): YES